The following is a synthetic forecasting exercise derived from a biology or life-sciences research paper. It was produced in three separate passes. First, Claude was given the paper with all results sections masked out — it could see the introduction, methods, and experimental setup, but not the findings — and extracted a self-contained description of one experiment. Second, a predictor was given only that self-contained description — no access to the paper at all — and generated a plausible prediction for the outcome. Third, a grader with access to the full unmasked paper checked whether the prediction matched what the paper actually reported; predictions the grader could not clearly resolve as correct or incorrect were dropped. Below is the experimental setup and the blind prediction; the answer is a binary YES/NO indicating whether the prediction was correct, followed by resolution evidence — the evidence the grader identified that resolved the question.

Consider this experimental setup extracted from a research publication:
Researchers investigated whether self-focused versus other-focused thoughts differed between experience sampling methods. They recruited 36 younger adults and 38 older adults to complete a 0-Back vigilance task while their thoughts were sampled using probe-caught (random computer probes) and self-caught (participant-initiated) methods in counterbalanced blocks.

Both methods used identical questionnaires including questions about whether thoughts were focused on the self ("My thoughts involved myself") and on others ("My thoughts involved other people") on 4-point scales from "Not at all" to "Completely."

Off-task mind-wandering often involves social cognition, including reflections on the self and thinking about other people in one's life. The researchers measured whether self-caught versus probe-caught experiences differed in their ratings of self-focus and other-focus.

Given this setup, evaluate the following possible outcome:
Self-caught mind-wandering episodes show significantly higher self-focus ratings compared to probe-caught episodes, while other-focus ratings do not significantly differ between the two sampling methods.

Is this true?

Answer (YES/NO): NO